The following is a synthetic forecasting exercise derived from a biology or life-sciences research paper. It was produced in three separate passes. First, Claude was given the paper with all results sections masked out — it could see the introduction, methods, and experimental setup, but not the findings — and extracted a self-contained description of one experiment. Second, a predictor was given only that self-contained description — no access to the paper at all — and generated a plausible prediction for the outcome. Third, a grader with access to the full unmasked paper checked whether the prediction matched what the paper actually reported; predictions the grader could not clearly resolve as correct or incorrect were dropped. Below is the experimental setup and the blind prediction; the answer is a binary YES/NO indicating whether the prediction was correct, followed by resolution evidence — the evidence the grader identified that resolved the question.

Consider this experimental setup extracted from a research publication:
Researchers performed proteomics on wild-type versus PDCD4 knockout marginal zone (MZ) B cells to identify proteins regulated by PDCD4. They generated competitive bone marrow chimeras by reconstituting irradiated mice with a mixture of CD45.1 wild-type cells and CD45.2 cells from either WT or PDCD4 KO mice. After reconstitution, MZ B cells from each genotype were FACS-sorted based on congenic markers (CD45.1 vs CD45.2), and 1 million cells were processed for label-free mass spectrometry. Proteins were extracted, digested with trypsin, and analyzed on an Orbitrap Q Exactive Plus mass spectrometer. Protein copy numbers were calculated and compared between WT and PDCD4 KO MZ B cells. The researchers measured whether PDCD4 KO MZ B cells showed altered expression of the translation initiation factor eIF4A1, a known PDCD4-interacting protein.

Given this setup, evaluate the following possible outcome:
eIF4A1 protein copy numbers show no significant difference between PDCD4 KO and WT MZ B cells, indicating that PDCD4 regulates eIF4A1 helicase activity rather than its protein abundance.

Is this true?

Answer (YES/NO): NO